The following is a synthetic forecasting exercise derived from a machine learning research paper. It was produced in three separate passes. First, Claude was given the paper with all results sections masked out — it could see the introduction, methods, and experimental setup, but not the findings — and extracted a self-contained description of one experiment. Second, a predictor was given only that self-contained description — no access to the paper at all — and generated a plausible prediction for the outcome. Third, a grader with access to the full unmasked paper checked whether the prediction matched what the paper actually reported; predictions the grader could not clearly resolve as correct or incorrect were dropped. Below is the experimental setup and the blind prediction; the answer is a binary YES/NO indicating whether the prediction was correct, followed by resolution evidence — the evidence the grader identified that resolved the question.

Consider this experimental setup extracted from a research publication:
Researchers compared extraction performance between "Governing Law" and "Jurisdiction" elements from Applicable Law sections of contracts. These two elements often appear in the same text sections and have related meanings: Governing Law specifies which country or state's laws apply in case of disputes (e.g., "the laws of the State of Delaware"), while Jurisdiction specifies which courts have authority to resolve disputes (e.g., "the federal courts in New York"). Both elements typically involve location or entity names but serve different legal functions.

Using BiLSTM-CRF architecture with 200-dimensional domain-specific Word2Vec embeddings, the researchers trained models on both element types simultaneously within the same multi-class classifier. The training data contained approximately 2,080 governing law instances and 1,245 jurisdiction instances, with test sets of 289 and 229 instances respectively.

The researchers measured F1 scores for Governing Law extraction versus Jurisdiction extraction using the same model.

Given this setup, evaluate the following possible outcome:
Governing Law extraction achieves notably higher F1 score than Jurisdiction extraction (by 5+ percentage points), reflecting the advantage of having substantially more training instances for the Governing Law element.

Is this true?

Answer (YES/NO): YES